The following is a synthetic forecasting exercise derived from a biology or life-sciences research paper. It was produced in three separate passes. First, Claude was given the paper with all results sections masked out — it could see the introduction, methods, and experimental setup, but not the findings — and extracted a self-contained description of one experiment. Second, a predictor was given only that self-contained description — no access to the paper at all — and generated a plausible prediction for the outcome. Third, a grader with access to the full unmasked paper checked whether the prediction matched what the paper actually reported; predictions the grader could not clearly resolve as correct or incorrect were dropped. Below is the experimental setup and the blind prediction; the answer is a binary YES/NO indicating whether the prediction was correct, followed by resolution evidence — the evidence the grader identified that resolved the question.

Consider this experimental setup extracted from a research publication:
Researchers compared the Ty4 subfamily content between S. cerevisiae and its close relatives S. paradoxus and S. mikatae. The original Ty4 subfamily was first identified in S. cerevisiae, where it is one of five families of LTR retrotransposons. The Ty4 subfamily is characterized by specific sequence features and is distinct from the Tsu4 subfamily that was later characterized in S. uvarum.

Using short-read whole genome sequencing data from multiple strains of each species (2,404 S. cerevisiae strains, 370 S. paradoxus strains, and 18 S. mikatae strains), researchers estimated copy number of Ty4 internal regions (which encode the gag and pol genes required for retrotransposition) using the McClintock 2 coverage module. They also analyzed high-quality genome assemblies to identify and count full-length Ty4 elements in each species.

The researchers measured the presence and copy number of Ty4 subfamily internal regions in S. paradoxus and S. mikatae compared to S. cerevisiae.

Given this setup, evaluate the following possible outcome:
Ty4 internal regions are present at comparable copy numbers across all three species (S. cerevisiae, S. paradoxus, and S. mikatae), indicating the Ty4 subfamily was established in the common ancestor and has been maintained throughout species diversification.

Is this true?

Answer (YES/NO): NO